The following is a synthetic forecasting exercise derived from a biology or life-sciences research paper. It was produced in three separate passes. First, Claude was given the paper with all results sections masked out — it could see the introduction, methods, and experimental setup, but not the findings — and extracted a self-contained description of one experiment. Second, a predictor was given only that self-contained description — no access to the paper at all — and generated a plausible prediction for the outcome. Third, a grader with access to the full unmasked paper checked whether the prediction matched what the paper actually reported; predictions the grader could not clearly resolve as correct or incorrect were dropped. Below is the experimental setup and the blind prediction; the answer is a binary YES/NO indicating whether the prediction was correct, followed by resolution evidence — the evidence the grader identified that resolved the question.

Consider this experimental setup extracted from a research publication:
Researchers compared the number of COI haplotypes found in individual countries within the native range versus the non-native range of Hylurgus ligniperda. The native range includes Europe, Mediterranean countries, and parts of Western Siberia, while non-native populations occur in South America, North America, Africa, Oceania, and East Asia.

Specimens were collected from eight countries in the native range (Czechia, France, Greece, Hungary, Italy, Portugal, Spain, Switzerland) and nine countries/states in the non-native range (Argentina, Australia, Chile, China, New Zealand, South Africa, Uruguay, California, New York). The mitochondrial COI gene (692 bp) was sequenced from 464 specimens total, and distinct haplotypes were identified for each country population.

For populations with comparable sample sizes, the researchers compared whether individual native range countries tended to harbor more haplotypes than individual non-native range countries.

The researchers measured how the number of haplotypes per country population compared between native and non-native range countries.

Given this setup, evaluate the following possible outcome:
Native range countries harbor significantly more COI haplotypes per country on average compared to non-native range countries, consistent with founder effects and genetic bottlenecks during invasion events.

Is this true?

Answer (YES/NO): YES